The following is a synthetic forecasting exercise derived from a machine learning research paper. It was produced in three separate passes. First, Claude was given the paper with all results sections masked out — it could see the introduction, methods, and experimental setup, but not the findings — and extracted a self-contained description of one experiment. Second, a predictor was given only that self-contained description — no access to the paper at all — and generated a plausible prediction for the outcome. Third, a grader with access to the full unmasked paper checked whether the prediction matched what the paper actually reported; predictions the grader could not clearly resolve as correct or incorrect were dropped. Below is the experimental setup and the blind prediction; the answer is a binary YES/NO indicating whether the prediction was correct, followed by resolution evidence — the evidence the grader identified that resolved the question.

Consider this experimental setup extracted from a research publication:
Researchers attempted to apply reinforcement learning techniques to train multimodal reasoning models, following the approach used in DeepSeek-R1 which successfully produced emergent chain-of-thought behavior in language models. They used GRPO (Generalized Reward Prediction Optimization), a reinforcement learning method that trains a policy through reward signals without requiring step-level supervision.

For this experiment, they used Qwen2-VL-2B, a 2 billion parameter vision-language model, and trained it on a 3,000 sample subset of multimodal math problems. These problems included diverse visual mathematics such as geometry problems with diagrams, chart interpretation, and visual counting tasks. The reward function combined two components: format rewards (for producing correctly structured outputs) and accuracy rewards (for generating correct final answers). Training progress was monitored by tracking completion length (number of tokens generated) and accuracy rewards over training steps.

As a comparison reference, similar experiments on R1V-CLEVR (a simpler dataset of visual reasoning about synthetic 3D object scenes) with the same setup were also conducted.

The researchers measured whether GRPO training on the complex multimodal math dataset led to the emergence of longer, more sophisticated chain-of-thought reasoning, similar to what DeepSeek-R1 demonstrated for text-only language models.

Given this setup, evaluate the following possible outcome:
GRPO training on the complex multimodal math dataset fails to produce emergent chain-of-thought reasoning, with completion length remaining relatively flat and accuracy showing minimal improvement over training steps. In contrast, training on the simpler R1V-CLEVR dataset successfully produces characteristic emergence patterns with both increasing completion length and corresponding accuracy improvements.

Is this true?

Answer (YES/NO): NO